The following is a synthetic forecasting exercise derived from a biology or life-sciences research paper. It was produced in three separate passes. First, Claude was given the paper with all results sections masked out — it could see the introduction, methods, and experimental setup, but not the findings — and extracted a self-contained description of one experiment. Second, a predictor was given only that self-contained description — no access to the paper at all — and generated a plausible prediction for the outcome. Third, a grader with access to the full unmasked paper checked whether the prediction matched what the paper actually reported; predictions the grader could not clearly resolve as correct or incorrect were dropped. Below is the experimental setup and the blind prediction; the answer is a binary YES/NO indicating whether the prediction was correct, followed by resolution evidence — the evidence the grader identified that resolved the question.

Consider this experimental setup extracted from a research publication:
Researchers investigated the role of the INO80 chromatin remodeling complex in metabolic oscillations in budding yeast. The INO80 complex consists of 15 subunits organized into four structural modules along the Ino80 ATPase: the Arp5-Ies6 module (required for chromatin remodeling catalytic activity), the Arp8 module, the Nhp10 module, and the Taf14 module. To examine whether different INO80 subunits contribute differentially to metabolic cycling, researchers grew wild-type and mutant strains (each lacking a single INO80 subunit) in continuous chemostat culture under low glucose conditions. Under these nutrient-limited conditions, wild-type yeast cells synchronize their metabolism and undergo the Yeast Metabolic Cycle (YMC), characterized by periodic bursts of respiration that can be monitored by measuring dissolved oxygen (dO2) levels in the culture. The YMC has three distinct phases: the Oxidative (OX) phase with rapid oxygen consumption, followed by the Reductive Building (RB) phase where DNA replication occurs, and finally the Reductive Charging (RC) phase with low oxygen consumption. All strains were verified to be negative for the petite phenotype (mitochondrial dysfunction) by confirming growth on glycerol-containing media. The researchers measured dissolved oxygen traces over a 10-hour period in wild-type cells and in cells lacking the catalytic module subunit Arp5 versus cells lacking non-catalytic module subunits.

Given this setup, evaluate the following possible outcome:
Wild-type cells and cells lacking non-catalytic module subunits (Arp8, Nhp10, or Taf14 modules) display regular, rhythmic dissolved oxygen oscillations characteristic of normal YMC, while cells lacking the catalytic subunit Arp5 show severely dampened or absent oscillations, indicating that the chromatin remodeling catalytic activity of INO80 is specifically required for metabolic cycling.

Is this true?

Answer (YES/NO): NO